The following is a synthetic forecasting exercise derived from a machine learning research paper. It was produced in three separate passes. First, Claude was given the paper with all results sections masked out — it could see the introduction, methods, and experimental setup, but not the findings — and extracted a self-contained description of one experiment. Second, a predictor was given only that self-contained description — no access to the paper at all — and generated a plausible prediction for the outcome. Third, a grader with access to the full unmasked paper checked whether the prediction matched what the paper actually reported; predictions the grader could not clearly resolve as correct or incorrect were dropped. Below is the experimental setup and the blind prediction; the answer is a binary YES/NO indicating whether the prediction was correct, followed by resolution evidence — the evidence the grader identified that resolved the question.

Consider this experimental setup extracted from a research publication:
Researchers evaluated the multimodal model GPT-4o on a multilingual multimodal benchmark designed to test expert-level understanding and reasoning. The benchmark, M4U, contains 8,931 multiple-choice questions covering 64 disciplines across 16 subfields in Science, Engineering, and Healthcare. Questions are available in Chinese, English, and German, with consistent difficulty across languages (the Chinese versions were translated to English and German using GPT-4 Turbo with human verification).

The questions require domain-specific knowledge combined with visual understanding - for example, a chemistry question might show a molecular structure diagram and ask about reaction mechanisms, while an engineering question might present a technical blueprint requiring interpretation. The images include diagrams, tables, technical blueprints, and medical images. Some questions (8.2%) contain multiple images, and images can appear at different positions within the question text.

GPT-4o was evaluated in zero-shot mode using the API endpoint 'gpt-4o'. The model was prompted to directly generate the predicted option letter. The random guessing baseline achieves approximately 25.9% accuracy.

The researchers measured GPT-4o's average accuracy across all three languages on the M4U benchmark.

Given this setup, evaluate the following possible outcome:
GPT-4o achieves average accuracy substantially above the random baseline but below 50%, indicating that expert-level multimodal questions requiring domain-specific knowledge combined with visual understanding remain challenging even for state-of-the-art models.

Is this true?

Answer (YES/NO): YES